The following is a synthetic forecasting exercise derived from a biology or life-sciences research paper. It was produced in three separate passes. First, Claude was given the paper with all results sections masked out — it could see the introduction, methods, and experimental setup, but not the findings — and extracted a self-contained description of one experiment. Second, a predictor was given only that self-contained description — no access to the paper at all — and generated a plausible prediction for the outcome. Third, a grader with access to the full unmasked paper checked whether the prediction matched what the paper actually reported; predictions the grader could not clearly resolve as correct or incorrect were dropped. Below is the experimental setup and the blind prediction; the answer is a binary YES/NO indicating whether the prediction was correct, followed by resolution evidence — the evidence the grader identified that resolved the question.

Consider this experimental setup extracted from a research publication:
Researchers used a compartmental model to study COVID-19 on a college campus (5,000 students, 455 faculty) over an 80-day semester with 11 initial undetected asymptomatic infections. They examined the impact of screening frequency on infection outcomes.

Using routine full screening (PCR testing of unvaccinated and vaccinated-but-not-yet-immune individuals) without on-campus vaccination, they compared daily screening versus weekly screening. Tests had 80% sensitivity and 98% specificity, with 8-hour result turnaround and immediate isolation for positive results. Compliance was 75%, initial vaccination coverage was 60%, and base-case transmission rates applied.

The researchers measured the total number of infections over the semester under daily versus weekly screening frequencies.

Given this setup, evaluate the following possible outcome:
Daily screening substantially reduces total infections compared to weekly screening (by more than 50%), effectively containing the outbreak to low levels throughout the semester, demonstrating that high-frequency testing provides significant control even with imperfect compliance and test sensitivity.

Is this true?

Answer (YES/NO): YES